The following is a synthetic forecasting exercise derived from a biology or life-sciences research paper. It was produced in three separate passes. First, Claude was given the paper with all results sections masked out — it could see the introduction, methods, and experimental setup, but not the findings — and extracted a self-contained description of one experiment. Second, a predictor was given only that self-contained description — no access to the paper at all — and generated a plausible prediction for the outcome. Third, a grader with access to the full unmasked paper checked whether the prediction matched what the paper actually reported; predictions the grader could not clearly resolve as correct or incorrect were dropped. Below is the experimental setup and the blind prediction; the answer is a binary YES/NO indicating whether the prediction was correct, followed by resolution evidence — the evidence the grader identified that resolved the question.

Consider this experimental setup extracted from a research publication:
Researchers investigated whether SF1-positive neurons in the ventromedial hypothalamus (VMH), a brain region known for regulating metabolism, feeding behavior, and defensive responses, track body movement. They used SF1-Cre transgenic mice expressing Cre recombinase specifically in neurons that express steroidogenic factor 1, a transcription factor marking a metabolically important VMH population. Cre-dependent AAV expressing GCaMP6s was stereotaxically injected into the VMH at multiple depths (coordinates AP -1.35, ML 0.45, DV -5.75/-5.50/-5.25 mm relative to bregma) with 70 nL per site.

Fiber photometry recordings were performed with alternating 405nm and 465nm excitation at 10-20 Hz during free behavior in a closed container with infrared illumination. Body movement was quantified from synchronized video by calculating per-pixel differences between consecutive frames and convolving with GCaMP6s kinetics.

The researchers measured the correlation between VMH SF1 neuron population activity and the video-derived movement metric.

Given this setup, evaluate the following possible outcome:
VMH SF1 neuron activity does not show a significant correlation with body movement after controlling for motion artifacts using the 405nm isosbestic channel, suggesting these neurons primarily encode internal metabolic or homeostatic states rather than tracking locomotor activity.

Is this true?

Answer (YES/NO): YES